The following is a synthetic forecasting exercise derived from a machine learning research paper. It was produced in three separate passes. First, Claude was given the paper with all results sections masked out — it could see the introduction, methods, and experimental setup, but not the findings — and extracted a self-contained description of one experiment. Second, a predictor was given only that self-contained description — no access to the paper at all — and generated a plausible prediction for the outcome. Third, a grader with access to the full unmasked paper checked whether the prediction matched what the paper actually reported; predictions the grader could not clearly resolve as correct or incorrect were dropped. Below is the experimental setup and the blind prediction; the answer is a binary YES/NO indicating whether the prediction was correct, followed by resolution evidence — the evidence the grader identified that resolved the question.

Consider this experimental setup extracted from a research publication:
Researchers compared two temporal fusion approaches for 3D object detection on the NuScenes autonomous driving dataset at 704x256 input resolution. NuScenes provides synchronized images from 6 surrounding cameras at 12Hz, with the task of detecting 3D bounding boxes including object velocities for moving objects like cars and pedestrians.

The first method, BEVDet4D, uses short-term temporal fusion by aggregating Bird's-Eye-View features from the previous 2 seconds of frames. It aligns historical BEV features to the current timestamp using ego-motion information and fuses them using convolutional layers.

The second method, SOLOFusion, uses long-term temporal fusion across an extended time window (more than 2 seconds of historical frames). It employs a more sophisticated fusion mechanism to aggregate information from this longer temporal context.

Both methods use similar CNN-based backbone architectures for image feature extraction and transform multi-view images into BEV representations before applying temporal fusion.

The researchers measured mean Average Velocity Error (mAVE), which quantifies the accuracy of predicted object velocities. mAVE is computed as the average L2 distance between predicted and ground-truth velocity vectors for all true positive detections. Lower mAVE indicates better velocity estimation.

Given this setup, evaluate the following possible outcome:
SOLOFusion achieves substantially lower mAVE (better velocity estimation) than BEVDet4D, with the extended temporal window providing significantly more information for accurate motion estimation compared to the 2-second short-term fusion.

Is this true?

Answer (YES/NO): YES